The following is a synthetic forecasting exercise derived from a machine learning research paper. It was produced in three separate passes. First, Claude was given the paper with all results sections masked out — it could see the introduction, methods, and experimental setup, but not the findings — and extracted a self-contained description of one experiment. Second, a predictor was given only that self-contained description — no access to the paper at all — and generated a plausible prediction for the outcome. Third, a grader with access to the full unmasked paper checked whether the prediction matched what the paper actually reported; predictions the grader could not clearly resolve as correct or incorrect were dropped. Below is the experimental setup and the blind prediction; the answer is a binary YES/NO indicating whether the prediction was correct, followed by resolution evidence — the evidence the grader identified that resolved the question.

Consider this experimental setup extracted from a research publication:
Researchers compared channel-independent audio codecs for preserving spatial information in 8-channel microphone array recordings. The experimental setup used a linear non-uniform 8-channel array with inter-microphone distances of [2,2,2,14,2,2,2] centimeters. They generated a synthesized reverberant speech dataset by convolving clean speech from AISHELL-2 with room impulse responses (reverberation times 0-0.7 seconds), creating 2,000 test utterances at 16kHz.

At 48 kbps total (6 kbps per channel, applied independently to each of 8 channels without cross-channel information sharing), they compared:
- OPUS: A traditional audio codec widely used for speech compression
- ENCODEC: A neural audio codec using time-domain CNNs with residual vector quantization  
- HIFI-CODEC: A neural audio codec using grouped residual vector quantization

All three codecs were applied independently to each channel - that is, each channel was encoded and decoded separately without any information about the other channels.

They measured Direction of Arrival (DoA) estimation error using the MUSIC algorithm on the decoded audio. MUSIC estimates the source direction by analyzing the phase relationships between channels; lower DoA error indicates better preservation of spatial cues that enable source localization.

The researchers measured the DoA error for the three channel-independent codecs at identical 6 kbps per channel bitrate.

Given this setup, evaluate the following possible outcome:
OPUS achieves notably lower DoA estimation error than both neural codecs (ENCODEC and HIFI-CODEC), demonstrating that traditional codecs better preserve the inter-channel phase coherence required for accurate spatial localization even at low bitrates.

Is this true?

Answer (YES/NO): NO